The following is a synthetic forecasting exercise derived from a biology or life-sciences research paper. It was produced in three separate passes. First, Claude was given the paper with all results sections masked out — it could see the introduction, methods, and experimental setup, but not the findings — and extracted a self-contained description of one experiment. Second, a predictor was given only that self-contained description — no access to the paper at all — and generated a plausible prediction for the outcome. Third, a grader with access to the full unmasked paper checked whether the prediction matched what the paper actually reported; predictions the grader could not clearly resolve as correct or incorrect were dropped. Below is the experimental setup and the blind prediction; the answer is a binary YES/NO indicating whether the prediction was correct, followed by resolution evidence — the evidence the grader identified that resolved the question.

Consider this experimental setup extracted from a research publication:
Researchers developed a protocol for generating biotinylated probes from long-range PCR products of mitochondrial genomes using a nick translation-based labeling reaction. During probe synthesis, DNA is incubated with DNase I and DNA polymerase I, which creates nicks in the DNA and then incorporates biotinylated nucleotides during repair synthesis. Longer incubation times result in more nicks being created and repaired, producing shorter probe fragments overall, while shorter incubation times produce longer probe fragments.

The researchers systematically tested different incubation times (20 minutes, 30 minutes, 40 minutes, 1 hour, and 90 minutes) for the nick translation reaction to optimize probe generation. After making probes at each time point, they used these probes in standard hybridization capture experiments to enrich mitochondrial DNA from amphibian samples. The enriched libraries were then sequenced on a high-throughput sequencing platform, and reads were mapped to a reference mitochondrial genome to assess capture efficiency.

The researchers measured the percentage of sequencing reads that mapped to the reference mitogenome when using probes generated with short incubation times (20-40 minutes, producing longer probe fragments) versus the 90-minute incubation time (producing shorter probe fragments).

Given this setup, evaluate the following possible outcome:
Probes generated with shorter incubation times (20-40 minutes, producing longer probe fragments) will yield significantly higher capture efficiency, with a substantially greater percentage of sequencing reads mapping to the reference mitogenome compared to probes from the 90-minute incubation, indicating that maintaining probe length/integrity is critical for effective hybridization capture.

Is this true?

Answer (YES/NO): NO